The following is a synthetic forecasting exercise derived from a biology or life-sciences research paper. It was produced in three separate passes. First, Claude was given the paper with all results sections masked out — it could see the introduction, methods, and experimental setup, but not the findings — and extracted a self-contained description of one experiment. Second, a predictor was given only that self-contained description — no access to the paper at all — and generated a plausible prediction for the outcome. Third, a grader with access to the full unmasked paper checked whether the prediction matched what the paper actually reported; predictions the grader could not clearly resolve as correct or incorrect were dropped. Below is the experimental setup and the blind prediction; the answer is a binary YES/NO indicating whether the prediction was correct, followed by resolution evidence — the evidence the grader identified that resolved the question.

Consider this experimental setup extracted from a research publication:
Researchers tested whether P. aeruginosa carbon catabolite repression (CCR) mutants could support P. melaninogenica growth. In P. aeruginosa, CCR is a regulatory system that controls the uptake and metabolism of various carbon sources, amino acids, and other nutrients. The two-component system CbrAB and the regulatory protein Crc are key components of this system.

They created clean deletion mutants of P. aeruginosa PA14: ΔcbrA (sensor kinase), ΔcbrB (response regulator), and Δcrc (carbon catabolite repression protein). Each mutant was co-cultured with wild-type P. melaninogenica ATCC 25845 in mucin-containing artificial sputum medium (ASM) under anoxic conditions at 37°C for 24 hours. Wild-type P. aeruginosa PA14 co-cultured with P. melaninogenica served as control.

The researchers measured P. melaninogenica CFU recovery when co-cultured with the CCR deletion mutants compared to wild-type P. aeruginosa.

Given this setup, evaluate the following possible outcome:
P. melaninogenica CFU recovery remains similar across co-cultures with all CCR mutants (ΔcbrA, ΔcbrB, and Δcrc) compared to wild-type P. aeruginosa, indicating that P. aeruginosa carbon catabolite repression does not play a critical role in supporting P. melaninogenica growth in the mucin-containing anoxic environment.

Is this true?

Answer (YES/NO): NO